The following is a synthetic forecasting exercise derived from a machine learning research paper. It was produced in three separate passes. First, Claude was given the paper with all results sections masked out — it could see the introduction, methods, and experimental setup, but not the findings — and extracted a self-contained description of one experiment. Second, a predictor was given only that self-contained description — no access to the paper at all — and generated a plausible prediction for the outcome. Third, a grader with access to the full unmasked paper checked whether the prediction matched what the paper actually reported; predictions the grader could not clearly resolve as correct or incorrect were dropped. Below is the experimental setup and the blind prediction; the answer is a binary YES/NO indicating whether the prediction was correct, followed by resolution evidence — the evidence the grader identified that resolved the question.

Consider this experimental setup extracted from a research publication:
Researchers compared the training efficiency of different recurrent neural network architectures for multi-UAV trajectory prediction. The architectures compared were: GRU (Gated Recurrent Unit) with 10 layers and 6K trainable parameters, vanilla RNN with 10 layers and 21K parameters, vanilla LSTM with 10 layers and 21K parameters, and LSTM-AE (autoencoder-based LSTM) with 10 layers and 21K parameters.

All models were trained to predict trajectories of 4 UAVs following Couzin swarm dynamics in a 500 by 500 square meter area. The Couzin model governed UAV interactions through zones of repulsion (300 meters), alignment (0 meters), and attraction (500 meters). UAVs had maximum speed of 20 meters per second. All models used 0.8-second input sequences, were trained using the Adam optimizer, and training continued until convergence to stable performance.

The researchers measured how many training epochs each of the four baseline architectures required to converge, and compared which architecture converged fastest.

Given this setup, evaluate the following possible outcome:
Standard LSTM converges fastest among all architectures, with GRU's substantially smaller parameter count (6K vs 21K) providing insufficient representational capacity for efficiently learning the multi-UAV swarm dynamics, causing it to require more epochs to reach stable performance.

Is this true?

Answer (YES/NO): NO